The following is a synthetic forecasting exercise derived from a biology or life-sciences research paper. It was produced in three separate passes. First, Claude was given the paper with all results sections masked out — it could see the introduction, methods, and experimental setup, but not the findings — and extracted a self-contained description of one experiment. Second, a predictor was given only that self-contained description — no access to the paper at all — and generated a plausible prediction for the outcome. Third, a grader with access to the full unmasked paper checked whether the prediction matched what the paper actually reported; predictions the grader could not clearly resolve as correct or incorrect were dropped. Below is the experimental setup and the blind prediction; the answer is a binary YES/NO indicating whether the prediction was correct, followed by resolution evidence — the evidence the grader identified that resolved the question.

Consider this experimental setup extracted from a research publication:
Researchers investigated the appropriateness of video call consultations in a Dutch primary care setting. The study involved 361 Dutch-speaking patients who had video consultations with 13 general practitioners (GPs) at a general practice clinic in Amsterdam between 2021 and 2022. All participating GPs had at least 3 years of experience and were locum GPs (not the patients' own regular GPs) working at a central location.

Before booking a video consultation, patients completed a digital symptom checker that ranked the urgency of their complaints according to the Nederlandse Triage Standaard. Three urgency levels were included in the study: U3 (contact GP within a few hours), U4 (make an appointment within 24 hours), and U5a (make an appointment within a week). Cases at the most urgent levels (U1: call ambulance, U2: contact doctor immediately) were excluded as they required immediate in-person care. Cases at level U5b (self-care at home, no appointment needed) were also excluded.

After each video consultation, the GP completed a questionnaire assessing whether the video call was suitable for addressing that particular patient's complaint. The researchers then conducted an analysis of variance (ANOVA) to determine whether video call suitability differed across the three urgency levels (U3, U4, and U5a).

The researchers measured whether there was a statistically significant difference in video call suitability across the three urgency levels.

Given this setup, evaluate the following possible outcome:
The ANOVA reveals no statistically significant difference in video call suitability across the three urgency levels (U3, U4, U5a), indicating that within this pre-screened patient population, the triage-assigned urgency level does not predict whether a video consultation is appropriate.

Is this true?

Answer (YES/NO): NO